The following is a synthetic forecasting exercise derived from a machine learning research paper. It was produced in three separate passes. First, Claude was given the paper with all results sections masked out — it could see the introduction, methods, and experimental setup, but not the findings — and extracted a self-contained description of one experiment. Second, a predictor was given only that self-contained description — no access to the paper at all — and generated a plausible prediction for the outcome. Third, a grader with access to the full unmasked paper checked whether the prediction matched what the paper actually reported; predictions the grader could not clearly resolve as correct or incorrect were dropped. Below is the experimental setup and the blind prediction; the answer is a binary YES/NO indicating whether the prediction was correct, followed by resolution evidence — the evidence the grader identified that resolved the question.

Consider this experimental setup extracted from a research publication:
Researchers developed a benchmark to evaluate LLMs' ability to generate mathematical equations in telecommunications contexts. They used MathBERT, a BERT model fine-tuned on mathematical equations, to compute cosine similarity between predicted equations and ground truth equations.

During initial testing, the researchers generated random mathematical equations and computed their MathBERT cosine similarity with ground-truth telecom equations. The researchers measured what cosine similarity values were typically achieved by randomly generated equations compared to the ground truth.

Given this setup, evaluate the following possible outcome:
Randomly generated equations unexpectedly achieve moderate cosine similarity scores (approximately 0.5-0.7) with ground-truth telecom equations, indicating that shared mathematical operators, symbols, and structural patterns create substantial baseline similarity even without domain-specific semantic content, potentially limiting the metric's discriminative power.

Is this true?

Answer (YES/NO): NO